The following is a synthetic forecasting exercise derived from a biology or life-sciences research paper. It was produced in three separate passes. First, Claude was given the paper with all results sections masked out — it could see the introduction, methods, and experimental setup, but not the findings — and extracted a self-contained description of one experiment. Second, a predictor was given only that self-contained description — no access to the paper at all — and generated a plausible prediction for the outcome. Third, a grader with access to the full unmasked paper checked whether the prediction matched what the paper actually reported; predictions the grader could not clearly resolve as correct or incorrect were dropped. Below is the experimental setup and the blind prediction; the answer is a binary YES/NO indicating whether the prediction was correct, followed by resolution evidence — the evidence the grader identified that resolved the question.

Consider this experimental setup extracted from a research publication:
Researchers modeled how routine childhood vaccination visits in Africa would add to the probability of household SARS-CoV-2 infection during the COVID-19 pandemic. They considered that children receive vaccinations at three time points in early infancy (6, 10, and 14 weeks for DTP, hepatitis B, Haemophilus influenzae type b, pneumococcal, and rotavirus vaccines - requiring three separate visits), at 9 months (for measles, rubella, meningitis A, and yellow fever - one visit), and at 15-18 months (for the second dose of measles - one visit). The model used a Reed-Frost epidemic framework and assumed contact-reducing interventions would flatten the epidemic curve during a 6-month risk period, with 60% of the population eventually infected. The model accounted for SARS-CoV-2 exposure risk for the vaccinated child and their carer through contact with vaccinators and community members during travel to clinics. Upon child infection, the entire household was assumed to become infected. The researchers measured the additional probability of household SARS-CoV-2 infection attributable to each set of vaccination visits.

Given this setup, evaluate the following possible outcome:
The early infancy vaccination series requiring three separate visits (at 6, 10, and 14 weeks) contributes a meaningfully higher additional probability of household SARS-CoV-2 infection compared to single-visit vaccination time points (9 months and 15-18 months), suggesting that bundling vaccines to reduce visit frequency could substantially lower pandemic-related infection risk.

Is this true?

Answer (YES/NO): YES